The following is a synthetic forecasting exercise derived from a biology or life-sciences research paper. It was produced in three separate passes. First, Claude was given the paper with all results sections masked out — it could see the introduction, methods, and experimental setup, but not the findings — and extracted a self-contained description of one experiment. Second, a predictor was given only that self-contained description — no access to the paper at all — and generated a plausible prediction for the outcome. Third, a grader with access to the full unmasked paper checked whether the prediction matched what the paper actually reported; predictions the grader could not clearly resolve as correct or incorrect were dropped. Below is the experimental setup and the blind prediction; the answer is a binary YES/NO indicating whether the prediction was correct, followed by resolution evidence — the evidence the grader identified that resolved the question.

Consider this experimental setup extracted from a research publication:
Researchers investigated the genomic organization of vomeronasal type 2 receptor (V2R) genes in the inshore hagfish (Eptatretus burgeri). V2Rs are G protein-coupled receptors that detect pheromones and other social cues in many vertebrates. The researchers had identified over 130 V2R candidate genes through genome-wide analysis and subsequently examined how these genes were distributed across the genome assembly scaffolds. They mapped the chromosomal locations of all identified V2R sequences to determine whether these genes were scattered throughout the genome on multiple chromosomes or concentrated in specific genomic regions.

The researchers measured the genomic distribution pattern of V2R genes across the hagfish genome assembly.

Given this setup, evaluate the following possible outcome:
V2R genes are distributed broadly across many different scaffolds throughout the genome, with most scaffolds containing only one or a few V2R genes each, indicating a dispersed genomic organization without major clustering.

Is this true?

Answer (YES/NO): NO